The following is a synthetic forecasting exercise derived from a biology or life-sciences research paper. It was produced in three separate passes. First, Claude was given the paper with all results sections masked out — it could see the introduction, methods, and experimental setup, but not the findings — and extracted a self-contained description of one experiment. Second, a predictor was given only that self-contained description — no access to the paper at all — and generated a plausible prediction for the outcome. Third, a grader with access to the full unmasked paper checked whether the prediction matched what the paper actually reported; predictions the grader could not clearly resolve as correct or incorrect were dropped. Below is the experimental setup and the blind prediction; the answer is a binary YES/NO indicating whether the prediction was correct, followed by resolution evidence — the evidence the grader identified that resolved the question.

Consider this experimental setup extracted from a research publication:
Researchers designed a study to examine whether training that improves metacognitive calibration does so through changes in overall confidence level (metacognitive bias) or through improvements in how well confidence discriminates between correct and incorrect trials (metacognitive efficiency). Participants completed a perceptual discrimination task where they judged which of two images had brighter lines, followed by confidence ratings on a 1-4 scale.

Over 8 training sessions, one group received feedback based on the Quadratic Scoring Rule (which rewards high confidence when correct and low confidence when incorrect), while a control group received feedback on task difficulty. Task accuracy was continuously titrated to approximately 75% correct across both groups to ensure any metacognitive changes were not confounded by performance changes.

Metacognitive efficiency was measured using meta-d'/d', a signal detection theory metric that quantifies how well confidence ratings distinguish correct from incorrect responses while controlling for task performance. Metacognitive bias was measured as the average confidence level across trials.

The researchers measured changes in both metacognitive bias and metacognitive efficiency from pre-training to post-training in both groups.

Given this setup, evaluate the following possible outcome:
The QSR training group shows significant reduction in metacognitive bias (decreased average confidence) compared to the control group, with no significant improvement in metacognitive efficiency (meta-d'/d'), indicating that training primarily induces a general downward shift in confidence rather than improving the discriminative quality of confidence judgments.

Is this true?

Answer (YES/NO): NO